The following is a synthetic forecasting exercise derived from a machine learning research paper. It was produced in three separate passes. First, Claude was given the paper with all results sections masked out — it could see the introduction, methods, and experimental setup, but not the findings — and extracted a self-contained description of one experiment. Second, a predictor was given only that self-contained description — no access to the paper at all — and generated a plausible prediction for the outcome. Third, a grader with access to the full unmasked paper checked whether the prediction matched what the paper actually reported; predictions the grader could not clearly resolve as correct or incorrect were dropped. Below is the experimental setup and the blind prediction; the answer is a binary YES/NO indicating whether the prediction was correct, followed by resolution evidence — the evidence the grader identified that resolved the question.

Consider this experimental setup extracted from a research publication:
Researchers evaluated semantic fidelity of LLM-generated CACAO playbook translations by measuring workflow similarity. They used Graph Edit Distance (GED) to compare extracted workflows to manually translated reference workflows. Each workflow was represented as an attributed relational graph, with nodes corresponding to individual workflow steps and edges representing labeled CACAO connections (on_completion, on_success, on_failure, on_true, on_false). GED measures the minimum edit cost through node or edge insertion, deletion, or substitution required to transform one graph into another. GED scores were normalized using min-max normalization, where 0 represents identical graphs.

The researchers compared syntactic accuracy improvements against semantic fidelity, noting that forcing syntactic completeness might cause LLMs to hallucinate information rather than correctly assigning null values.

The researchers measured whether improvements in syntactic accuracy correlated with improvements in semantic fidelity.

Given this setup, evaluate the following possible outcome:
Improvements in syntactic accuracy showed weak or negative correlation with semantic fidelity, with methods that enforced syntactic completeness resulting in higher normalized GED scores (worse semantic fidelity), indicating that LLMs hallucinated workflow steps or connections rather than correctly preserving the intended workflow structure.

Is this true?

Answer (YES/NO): NO